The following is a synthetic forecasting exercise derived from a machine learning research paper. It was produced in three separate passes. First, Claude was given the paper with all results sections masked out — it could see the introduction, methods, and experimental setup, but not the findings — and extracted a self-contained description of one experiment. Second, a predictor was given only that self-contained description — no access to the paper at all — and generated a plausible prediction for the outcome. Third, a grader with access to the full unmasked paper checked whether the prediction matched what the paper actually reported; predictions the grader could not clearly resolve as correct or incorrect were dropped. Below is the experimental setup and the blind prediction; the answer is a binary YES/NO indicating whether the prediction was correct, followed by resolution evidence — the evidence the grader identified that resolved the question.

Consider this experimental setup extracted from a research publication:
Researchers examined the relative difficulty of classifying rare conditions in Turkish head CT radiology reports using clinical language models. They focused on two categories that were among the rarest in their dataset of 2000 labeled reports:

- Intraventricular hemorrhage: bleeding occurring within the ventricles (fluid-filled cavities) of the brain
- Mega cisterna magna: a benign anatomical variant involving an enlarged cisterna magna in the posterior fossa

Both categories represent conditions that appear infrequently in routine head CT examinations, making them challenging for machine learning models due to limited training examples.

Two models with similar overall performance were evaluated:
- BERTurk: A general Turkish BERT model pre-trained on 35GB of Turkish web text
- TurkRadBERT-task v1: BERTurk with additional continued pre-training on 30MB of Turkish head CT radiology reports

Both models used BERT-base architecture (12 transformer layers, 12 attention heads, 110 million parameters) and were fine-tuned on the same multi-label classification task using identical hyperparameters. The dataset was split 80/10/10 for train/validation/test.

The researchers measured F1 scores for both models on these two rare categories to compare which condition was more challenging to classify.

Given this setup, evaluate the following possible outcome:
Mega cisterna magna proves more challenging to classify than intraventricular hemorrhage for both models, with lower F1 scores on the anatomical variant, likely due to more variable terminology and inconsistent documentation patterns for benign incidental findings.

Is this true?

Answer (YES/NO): NO